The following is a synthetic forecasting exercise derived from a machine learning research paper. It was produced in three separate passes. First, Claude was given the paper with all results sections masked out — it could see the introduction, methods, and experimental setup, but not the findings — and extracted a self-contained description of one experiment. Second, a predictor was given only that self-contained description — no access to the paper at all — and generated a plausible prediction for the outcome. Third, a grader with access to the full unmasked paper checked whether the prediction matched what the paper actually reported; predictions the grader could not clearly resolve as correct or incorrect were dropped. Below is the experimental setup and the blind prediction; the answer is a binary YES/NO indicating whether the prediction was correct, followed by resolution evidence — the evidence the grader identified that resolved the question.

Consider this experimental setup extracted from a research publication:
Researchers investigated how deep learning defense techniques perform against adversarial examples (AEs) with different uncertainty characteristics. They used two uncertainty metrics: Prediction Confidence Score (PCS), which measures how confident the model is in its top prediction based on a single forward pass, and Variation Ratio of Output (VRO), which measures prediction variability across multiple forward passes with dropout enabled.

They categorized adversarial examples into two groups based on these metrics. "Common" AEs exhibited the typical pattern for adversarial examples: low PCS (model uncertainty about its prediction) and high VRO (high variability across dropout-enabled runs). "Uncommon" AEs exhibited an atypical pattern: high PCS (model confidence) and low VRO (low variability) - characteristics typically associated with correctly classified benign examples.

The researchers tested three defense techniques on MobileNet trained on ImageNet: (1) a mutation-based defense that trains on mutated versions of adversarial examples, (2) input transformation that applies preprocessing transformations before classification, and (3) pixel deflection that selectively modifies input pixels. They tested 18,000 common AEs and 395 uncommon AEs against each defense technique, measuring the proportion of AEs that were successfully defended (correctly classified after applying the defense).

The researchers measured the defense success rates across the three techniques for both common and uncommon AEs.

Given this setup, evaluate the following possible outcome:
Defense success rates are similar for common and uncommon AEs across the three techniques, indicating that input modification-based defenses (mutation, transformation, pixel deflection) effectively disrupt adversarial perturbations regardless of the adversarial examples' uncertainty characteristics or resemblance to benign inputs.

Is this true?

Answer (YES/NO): NO